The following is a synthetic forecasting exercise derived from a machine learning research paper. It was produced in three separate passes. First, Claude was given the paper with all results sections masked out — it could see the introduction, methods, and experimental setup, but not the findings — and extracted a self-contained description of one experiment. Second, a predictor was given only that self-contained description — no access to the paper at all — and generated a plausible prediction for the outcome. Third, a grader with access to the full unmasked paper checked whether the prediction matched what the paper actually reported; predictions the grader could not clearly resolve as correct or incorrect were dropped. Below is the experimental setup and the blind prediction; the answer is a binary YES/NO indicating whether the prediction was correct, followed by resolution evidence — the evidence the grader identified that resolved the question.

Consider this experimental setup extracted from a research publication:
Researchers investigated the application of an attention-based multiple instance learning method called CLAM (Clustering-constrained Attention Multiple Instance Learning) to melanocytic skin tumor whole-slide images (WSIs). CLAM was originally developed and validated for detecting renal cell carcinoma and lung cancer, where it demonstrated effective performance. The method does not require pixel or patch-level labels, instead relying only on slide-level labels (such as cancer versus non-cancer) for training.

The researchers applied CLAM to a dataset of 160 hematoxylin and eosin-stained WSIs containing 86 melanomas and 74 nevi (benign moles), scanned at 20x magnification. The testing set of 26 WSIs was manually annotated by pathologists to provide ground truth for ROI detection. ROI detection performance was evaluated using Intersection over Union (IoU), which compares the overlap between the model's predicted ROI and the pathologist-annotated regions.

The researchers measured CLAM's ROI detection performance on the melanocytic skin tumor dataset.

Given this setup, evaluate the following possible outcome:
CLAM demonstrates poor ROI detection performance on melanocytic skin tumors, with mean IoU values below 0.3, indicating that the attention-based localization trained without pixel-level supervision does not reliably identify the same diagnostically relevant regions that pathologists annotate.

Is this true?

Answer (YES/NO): YES